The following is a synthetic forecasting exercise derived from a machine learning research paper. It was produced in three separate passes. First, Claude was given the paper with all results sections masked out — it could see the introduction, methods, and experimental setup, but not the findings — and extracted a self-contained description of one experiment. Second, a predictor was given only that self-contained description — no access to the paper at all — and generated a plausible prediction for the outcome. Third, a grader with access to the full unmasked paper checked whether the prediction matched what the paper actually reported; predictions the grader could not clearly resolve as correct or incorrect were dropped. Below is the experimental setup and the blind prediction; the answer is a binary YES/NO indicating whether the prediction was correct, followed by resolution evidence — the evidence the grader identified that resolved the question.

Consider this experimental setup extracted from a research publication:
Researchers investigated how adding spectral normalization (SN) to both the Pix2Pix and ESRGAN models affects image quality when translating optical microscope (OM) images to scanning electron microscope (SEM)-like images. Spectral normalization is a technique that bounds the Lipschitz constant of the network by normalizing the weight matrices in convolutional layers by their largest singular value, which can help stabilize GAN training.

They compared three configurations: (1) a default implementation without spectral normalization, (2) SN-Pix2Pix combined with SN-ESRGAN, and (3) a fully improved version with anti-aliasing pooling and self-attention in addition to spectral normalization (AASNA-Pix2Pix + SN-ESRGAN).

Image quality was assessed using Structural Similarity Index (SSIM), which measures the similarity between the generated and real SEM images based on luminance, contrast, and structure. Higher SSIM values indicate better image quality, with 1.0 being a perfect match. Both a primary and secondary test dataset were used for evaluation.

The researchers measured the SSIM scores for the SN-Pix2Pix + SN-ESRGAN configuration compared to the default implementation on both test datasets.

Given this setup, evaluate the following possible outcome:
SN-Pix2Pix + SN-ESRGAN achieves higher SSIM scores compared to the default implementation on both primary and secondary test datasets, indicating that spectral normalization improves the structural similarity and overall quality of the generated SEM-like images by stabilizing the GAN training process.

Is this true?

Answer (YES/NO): NO